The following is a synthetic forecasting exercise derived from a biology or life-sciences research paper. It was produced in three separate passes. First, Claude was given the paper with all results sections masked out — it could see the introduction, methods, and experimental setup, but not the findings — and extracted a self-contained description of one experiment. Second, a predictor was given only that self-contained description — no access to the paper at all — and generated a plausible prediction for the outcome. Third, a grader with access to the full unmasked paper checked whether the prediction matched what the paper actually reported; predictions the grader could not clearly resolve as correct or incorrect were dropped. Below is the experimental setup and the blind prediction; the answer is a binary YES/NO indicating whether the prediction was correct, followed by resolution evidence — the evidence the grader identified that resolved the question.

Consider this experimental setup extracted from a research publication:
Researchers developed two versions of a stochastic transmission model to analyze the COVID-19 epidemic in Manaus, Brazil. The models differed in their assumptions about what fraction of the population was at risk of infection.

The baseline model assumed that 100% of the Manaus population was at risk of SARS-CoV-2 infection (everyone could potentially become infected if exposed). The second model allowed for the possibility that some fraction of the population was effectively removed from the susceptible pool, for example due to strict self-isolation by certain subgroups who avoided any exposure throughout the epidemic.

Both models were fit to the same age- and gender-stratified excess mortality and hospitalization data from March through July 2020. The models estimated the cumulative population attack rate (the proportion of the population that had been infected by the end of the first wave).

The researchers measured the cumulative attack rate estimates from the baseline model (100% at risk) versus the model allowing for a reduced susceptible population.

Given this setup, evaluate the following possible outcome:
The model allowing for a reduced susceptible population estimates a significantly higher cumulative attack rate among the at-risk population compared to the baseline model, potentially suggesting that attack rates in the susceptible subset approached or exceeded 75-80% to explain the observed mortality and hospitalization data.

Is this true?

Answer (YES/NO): NO